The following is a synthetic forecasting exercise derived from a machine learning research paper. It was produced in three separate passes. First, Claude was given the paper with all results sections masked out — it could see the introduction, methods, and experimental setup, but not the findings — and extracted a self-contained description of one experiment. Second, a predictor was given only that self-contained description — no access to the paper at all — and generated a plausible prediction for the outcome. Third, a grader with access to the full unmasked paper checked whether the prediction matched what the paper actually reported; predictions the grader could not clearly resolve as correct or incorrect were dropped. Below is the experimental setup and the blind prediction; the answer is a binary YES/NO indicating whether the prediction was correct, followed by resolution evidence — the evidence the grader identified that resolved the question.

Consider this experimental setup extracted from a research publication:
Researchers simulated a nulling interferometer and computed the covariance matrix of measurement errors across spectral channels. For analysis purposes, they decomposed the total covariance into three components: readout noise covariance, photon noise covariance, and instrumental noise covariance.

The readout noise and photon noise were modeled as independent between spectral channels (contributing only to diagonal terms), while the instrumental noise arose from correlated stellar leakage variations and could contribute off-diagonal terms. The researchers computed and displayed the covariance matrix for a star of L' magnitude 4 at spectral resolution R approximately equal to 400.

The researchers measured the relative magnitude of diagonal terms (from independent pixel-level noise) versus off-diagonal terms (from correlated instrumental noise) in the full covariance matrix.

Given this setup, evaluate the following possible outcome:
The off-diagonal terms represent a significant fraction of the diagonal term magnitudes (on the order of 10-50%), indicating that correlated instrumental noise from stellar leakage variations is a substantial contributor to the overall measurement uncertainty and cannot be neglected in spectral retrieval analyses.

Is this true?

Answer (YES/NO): NO